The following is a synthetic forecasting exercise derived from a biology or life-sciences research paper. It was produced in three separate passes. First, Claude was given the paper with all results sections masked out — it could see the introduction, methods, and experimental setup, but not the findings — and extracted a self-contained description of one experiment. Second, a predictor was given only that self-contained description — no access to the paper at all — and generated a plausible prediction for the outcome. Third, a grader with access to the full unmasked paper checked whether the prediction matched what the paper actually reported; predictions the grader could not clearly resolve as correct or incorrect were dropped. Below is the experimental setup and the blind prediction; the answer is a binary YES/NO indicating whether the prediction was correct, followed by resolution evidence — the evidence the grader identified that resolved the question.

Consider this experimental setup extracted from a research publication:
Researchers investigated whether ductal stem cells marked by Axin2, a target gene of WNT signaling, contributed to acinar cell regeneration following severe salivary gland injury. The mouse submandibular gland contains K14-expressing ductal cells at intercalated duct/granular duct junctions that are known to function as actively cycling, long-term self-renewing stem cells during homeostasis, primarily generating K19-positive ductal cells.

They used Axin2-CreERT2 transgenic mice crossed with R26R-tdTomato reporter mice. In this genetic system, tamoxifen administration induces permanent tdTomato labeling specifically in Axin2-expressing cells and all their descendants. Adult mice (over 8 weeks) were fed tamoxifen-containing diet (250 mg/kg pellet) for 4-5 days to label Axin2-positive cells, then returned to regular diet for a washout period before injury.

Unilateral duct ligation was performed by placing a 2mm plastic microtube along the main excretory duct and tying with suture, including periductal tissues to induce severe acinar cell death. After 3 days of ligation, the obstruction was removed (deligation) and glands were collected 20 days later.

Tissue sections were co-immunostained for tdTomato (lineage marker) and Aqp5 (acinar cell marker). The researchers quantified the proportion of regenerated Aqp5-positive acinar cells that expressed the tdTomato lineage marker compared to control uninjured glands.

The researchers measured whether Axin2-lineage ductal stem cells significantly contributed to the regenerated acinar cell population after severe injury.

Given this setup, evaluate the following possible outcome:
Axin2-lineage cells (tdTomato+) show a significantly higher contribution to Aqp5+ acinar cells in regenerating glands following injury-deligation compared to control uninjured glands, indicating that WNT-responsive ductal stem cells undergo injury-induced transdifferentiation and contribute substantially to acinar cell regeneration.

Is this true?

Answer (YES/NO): NO